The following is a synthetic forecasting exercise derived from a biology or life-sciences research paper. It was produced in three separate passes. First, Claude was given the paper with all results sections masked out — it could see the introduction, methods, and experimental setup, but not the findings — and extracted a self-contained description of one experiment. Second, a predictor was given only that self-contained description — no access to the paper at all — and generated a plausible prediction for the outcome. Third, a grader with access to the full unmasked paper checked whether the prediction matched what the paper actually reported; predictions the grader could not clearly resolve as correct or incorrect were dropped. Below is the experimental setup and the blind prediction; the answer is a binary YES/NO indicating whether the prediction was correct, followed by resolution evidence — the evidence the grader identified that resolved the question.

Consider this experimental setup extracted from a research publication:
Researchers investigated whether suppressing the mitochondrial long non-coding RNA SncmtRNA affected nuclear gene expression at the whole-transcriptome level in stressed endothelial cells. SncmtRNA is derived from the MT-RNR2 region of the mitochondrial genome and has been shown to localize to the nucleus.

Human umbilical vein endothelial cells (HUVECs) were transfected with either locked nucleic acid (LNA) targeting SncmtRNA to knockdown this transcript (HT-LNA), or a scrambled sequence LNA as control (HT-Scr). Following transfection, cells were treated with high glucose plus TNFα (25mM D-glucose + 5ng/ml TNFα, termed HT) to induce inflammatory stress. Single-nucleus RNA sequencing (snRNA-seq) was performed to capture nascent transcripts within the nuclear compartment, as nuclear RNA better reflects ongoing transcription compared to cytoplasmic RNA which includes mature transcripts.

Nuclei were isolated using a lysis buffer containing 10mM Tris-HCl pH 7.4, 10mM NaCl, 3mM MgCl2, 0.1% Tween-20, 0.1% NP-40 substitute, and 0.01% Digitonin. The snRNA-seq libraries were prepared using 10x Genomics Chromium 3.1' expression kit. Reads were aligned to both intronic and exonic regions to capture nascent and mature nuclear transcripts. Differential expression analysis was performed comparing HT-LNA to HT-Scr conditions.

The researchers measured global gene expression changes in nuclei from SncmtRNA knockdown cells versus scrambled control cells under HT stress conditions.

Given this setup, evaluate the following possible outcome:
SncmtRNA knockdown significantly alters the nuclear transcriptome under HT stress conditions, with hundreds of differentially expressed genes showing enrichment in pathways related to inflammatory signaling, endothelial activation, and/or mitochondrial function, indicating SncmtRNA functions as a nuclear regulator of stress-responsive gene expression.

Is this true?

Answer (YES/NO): YES